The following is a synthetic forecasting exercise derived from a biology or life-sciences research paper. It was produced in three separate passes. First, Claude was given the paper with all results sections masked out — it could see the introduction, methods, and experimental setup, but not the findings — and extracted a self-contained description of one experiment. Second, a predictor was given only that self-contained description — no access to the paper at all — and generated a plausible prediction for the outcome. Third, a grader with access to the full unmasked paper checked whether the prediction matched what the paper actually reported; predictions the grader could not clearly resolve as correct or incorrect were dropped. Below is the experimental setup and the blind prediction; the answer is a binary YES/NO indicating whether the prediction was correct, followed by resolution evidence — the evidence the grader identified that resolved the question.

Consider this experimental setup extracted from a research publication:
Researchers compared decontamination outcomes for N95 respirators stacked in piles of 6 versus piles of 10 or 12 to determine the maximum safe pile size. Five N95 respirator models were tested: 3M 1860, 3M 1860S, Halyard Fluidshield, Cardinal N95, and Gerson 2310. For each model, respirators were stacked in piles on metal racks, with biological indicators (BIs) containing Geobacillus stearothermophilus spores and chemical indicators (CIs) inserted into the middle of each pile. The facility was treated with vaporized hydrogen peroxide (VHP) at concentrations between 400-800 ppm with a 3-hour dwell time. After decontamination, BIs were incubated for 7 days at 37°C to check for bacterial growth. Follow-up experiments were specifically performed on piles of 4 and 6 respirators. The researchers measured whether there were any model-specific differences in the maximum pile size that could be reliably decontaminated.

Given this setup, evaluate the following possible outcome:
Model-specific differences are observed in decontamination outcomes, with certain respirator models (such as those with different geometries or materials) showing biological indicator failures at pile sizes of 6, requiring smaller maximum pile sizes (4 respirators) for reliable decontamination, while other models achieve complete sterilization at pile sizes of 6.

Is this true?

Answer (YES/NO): NO